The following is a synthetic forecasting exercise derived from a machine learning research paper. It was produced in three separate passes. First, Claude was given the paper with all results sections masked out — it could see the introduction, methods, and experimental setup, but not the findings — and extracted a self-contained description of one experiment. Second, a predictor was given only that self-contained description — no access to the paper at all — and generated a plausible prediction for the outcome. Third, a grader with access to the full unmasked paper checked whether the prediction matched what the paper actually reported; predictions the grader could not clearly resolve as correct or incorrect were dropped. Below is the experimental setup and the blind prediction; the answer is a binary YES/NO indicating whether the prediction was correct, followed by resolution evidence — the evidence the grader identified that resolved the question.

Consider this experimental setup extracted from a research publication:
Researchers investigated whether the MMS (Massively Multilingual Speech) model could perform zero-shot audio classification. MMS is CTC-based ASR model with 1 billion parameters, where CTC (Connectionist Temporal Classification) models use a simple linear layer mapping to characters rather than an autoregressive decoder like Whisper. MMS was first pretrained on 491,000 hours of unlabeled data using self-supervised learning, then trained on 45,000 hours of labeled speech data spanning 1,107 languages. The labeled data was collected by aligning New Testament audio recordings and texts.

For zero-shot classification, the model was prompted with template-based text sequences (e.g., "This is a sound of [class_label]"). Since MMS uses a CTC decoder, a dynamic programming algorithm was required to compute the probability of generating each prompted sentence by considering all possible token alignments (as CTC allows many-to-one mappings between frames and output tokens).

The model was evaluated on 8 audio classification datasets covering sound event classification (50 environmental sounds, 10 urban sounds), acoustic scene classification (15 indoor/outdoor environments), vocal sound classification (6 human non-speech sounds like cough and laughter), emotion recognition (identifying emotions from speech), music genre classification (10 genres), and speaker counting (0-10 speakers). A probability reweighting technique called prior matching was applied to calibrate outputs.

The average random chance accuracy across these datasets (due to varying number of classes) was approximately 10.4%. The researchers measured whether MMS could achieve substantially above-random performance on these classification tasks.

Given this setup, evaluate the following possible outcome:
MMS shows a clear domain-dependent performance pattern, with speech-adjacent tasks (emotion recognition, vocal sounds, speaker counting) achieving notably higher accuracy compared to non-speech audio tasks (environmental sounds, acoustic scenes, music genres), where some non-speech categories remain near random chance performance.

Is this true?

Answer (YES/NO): NO